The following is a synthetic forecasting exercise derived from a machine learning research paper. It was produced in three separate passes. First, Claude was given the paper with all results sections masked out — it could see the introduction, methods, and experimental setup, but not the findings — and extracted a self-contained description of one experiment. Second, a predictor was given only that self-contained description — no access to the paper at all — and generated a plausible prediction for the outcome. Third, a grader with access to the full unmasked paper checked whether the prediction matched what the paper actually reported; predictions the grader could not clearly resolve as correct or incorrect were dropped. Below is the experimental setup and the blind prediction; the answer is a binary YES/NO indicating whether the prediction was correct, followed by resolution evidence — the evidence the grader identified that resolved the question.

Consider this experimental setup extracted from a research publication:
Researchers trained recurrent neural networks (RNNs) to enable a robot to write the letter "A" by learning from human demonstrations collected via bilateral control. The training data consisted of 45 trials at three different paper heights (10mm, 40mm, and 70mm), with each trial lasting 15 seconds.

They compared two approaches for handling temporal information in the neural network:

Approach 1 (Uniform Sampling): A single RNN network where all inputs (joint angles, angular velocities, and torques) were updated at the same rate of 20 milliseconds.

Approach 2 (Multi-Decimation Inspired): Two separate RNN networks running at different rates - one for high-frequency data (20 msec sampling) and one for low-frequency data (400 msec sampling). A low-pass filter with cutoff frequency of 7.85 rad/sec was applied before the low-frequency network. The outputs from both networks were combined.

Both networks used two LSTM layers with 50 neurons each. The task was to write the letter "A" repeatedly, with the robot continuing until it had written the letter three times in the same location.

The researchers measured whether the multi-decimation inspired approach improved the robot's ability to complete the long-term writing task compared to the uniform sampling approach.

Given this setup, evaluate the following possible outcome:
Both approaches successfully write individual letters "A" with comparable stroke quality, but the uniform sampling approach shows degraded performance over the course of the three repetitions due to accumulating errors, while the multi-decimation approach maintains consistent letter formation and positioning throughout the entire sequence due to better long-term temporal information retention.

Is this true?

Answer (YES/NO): NO